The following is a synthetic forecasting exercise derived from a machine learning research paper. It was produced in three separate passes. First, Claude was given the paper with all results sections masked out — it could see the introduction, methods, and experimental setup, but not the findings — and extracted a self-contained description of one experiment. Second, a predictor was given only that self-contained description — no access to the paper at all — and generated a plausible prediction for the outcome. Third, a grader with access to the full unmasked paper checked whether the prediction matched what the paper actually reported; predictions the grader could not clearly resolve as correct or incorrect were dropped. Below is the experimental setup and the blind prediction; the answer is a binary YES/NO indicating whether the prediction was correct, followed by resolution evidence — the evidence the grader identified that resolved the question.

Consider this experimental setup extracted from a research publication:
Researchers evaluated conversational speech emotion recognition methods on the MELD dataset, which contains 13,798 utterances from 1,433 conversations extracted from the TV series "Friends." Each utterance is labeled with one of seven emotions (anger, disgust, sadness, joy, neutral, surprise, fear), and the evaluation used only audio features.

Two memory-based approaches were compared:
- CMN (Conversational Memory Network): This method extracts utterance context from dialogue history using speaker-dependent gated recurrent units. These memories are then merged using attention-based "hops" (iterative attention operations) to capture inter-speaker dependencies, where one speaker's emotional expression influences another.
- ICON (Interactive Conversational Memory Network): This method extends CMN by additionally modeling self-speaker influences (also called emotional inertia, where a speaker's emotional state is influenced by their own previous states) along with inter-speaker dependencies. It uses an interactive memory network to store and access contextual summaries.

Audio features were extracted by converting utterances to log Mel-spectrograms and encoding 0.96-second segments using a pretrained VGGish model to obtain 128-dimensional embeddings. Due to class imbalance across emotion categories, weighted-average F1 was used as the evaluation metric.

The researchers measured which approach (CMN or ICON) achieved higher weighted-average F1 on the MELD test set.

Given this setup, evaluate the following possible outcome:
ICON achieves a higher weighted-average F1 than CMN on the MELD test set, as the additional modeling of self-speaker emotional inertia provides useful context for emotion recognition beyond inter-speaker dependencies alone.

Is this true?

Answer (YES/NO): NO